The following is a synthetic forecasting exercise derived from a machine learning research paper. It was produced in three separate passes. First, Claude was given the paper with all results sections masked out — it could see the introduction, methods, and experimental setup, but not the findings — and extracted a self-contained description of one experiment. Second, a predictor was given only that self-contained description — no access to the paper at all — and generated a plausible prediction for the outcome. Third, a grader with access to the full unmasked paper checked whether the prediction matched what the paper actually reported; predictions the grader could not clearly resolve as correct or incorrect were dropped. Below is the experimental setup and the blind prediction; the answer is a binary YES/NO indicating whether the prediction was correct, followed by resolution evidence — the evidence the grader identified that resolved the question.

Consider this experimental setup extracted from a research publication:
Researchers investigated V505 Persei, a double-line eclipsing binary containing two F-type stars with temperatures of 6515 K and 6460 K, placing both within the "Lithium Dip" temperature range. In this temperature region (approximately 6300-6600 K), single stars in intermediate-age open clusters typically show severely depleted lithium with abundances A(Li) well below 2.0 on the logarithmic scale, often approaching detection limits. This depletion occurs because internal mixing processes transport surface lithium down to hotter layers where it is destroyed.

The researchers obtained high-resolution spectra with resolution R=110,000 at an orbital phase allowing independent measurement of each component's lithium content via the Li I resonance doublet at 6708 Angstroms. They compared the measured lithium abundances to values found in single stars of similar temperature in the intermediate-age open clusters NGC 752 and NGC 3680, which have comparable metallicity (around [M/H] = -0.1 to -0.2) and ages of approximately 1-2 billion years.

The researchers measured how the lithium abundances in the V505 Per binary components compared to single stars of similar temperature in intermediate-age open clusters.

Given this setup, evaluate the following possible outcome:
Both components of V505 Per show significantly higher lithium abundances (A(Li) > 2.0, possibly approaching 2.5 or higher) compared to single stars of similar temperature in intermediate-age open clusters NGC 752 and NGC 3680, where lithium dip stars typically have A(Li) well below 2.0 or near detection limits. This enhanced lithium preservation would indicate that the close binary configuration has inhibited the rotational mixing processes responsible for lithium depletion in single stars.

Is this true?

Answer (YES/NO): NO